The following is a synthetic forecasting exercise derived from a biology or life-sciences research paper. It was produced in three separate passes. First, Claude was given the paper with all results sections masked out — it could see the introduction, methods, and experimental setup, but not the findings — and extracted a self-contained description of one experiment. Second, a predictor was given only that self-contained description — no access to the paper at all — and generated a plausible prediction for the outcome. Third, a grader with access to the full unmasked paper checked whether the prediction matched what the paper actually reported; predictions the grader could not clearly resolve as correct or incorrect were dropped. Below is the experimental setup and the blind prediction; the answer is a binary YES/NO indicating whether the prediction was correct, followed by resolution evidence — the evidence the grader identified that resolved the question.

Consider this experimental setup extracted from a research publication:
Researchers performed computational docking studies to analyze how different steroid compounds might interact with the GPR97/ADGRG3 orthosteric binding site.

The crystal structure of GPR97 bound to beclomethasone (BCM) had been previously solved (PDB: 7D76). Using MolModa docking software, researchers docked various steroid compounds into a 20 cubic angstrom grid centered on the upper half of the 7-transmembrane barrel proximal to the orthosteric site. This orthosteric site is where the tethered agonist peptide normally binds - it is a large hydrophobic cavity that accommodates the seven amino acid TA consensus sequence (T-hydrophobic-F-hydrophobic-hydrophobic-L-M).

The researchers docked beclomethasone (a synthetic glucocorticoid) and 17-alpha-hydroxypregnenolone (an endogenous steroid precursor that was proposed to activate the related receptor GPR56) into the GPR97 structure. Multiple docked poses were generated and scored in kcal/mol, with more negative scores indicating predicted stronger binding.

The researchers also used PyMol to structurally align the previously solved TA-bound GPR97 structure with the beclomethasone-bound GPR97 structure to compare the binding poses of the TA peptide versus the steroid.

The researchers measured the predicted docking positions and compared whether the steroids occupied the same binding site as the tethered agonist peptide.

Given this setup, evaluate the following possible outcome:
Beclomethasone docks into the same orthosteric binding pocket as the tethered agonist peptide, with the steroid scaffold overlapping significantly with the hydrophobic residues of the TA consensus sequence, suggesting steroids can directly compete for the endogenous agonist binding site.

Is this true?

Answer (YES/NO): NO